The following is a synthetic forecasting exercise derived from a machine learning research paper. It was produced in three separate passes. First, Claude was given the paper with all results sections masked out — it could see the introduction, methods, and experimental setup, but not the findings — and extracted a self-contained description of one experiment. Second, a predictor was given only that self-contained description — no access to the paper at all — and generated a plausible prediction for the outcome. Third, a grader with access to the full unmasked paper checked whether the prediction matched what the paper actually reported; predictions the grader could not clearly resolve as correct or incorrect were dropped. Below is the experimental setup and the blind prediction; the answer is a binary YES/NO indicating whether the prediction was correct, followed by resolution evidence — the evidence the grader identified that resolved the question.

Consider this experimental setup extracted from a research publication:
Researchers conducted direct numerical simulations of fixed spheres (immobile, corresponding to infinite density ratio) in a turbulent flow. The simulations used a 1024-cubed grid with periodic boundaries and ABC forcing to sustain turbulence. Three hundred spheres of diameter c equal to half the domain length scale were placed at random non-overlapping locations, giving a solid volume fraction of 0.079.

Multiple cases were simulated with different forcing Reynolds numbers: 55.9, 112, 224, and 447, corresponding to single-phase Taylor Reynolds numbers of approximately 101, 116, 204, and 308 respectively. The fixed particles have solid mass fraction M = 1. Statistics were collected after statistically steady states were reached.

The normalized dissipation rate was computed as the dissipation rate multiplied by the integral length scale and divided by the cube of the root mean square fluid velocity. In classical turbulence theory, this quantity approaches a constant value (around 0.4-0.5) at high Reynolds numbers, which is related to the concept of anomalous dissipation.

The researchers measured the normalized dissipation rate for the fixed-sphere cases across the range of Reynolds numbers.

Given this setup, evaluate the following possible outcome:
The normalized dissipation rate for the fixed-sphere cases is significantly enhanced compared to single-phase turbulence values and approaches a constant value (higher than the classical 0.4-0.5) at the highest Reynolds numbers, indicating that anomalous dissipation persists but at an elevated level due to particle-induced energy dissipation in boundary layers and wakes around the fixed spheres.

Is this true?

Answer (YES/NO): NO